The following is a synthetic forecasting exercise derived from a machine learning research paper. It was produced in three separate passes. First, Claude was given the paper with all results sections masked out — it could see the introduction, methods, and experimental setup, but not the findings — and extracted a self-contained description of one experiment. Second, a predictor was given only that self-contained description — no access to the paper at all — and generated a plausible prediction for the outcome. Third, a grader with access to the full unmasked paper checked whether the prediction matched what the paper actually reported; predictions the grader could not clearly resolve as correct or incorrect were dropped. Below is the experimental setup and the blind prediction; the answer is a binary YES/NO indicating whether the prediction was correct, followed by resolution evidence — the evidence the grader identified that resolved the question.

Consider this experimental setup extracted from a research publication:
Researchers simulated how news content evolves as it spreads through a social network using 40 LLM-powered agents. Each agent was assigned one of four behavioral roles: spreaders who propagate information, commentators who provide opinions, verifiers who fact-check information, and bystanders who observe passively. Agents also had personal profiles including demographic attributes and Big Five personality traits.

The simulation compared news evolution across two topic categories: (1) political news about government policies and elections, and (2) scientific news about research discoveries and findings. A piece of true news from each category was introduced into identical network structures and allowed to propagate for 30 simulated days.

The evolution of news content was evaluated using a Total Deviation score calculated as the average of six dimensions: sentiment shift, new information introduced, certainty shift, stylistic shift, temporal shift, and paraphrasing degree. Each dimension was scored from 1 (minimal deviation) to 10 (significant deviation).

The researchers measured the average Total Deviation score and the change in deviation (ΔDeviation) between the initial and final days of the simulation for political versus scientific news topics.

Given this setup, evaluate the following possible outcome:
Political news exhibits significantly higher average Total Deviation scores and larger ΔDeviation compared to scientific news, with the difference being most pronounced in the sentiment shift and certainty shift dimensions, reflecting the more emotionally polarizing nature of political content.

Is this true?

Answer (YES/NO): NO